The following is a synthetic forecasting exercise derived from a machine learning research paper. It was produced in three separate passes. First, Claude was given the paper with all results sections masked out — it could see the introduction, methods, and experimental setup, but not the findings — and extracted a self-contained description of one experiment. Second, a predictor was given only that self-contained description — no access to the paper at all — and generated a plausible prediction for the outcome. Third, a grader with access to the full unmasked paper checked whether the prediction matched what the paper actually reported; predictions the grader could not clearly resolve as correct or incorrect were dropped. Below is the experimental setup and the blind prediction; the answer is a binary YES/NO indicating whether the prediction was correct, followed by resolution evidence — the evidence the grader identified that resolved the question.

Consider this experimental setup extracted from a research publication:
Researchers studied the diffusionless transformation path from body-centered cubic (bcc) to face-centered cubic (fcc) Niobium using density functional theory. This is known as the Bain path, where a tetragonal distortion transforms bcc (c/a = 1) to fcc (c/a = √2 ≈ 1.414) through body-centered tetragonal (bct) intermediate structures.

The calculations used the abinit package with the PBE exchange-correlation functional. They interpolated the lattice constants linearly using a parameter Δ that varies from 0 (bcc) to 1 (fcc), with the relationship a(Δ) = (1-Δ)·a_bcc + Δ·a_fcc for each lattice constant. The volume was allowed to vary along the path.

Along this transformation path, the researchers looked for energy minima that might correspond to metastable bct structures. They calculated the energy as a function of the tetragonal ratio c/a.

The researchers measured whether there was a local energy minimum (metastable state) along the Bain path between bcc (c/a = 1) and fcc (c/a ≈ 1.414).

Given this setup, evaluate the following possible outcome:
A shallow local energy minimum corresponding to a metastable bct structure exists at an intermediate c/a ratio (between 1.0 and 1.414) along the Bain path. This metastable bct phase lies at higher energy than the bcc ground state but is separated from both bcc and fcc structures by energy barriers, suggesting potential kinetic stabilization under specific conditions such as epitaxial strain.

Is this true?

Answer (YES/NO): NO